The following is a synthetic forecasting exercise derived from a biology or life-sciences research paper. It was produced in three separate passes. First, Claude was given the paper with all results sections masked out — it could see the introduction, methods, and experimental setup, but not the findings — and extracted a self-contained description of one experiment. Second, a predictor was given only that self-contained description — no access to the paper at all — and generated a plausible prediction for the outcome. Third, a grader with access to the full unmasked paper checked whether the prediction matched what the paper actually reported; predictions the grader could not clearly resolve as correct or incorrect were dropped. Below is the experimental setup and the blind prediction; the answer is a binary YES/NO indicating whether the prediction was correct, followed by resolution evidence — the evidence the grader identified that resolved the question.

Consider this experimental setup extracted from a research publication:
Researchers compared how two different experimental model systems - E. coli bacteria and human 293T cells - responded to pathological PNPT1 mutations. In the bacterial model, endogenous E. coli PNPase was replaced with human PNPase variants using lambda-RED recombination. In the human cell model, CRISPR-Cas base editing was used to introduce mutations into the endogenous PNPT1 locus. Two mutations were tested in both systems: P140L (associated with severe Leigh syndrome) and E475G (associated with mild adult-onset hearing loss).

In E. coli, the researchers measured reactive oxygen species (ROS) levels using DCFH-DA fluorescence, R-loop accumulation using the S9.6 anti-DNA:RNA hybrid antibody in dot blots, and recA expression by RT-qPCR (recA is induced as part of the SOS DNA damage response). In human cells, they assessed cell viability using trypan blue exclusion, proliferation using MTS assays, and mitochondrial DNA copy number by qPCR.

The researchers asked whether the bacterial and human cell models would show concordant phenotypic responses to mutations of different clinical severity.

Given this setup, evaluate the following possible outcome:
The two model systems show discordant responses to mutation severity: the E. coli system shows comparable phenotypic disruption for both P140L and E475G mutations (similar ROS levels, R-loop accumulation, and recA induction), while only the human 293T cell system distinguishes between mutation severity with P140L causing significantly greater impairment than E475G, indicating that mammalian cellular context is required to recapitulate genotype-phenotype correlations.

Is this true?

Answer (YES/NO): YES